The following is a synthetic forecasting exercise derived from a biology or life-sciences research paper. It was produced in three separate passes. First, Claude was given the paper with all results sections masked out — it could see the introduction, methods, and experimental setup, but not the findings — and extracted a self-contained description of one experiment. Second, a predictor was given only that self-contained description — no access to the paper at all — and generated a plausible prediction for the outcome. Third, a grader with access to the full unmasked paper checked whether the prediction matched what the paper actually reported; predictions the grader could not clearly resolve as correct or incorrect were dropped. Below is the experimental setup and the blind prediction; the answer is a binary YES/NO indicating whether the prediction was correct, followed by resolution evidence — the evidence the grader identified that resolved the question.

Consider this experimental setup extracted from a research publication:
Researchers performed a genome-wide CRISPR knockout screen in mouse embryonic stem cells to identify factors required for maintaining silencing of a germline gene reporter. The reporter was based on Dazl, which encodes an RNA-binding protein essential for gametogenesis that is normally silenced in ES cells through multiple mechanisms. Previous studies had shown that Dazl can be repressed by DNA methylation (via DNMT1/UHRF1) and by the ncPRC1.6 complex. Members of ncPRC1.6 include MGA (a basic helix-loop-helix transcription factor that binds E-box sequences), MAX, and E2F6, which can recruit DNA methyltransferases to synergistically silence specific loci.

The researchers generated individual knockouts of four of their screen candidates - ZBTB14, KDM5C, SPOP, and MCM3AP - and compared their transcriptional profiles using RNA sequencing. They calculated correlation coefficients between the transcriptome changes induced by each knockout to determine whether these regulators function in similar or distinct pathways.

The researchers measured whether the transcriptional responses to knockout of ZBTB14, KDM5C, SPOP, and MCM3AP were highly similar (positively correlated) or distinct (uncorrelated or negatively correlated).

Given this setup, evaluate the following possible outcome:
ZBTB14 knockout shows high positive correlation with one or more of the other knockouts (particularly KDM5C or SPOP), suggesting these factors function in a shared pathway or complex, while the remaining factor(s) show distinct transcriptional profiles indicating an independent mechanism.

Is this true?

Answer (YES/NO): NO